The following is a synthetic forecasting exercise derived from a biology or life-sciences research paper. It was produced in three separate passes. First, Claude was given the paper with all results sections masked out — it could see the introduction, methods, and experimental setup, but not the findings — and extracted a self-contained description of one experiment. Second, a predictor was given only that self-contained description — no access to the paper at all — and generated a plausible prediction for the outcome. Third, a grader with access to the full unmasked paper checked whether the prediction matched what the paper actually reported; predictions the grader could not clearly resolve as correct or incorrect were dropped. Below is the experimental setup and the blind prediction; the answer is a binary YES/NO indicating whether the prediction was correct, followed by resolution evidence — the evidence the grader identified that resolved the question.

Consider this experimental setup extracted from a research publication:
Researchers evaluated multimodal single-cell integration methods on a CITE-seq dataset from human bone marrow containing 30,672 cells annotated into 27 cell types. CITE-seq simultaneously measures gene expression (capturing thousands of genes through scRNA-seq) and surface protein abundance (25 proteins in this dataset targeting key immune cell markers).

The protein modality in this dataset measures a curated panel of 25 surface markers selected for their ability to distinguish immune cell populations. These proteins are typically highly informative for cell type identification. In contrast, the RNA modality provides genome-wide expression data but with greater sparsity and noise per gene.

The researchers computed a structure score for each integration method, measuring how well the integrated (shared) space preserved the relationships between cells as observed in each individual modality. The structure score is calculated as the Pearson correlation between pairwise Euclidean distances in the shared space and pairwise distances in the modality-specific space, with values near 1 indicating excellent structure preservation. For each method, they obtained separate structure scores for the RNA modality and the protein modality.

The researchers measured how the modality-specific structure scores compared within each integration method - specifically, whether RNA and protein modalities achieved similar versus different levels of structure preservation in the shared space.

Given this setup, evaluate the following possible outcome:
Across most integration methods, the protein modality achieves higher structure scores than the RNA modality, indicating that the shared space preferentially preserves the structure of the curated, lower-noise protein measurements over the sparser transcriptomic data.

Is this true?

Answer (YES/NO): NO